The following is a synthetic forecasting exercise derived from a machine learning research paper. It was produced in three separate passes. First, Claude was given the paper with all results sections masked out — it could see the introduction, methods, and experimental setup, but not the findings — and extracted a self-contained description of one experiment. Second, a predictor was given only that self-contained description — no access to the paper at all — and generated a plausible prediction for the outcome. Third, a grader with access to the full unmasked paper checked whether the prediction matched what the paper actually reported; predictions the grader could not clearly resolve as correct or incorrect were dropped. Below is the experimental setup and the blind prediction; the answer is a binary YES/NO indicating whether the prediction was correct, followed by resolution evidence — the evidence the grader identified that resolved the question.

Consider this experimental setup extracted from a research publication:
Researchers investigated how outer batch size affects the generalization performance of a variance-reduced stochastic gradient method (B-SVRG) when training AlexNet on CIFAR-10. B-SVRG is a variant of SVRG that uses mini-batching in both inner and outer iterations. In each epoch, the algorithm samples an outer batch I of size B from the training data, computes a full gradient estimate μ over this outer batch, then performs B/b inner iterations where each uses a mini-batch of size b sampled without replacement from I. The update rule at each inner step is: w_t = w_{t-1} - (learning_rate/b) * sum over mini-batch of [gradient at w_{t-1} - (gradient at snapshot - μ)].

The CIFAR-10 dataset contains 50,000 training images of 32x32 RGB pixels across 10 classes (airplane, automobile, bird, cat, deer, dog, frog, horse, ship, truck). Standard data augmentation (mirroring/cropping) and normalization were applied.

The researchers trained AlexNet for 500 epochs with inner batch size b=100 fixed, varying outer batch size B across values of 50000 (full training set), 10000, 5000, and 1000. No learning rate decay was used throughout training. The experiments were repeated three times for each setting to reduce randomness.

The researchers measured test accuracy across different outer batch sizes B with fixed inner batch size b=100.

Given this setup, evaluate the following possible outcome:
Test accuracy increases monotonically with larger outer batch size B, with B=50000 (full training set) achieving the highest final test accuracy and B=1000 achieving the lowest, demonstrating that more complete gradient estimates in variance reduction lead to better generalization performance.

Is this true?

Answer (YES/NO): YES